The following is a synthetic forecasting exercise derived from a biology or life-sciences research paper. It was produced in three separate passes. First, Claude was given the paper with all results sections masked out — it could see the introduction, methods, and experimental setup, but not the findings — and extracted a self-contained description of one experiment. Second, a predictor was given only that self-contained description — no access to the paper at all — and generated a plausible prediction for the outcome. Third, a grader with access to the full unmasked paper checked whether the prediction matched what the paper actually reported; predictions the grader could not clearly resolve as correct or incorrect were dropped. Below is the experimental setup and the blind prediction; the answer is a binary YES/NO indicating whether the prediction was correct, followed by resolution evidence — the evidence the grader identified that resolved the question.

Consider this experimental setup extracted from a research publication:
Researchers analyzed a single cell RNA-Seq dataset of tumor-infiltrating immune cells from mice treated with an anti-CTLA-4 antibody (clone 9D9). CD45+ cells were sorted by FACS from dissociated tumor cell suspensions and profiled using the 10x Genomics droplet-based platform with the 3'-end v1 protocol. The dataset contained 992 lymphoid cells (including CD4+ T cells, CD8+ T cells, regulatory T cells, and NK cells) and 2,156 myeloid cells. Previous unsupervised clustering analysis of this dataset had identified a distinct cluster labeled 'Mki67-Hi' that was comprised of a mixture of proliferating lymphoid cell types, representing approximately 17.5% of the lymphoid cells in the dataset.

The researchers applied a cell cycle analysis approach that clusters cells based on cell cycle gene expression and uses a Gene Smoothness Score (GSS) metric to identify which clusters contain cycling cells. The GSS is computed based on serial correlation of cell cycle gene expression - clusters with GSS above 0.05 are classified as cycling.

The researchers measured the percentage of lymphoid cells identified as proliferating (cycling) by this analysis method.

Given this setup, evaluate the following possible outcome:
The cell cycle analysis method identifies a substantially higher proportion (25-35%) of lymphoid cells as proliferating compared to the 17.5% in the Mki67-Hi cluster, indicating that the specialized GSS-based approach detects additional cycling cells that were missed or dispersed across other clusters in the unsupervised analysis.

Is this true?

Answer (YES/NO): NO